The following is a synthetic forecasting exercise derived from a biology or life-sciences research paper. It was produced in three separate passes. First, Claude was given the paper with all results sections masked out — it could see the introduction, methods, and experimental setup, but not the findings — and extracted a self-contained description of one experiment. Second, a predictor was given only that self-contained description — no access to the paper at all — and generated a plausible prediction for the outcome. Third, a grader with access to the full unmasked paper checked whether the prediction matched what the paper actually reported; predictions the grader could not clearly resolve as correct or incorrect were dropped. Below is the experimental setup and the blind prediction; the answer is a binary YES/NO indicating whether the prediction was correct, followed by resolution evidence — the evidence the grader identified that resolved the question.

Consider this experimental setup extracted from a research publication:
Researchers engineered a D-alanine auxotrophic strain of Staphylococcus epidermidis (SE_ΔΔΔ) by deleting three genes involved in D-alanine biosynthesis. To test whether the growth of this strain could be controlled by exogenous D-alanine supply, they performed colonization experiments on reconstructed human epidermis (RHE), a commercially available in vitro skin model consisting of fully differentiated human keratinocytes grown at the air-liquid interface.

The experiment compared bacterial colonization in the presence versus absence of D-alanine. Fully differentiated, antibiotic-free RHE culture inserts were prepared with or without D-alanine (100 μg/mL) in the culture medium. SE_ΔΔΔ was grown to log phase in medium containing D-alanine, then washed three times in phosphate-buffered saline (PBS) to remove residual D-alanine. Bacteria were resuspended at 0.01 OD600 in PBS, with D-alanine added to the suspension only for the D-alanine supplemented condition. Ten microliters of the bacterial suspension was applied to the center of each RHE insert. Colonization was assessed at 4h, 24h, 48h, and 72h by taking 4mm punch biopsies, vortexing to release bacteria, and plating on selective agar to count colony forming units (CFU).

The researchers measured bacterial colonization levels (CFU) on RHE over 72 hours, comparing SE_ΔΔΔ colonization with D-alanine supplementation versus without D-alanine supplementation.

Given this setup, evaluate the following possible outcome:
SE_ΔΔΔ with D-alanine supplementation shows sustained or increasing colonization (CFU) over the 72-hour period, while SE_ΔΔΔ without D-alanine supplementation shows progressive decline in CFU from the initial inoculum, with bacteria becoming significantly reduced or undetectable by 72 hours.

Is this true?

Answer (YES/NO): NO